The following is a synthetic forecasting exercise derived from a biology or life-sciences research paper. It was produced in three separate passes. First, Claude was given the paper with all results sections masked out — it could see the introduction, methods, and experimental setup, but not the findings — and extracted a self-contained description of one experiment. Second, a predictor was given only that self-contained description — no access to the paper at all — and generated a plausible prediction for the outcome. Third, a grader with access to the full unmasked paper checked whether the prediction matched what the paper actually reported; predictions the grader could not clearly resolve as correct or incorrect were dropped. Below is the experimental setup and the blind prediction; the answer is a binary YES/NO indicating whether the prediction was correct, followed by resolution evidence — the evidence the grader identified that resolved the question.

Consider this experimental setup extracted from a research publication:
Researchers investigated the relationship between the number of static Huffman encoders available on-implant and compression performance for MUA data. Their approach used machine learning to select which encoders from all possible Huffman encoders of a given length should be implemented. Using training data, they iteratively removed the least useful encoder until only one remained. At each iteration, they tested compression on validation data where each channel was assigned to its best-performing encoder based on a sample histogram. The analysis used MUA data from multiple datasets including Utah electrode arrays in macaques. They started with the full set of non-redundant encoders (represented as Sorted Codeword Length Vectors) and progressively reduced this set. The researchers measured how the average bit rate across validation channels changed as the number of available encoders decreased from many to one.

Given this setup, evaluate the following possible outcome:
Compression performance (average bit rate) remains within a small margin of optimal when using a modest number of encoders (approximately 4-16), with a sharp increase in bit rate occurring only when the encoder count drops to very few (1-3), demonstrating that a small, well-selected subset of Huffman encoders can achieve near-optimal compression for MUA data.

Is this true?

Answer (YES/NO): NO